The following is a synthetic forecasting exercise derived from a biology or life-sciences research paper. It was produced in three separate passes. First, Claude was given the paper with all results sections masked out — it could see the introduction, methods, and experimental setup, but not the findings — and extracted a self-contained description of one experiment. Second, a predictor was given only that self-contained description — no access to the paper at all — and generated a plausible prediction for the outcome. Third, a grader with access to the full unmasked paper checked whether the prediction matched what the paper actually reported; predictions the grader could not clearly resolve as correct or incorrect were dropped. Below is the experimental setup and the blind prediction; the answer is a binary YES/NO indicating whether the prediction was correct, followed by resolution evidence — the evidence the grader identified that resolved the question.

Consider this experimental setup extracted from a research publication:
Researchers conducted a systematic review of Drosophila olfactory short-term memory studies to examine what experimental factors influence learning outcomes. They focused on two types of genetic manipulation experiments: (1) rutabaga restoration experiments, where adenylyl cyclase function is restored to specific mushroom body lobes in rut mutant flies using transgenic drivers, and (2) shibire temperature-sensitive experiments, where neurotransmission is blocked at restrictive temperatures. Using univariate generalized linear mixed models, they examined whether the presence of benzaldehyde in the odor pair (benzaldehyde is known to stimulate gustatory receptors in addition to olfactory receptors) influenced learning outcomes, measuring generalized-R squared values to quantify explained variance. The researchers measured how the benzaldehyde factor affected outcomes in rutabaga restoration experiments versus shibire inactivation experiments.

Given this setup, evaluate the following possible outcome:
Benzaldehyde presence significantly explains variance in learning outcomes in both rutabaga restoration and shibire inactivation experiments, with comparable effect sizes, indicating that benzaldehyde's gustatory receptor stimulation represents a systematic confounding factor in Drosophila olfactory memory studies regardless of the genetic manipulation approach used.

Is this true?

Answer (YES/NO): NO